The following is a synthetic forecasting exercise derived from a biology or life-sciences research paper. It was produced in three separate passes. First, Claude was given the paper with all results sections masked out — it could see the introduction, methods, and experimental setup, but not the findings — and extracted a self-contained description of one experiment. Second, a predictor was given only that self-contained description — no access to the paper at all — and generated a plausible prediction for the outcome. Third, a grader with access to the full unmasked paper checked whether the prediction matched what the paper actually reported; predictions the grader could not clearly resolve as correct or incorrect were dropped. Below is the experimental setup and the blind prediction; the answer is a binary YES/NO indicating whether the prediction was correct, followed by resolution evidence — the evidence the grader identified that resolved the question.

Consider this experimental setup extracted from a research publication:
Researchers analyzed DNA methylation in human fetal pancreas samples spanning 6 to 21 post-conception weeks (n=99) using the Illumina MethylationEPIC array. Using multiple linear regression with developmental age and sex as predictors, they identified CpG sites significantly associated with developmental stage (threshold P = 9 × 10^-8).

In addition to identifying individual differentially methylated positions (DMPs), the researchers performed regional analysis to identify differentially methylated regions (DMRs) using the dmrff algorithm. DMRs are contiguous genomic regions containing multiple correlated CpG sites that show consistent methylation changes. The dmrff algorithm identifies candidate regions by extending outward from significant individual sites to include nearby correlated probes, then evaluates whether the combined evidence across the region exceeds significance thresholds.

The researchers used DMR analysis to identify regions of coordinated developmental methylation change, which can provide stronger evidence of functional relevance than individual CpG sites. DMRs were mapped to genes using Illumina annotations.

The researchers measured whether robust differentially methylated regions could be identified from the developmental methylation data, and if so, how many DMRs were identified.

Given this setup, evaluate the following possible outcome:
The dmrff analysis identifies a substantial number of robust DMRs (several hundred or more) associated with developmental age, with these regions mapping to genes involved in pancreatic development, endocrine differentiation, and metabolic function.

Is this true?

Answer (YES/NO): YES